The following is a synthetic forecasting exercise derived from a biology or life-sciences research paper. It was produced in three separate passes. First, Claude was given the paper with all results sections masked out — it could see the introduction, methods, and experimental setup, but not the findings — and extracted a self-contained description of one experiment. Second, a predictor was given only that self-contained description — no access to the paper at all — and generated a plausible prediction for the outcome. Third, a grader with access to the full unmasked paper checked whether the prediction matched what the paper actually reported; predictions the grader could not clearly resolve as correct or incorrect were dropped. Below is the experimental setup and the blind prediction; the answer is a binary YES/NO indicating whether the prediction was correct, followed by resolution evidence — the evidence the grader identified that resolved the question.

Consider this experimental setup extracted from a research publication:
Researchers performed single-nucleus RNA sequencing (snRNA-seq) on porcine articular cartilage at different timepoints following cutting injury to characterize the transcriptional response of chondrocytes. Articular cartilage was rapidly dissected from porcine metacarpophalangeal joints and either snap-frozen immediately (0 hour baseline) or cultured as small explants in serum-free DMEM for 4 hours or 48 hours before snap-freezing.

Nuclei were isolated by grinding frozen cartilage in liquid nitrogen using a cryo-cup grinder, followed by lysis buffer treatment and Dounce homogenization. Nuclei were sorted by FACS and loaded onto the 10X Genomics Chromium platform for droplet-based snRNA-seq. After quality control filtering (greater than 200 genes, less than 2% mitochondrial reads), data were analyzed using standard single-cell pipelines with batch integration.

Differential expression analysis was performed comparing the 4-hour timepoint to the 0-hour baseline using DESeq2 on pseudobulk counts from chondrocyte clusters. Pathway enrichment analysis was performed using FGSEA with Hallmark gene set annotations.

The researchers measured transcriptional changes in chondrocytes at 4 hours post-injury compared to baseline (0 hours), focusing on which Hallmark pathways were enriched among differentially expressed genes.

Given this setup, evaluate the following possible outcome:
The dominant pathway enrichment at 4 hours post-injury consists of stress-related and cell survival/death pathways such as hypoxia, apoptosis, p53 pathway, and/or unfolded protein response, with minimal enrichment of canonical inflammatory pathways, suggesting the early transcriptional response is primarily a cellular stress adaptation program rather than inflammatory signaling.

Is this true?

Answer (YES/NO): NO